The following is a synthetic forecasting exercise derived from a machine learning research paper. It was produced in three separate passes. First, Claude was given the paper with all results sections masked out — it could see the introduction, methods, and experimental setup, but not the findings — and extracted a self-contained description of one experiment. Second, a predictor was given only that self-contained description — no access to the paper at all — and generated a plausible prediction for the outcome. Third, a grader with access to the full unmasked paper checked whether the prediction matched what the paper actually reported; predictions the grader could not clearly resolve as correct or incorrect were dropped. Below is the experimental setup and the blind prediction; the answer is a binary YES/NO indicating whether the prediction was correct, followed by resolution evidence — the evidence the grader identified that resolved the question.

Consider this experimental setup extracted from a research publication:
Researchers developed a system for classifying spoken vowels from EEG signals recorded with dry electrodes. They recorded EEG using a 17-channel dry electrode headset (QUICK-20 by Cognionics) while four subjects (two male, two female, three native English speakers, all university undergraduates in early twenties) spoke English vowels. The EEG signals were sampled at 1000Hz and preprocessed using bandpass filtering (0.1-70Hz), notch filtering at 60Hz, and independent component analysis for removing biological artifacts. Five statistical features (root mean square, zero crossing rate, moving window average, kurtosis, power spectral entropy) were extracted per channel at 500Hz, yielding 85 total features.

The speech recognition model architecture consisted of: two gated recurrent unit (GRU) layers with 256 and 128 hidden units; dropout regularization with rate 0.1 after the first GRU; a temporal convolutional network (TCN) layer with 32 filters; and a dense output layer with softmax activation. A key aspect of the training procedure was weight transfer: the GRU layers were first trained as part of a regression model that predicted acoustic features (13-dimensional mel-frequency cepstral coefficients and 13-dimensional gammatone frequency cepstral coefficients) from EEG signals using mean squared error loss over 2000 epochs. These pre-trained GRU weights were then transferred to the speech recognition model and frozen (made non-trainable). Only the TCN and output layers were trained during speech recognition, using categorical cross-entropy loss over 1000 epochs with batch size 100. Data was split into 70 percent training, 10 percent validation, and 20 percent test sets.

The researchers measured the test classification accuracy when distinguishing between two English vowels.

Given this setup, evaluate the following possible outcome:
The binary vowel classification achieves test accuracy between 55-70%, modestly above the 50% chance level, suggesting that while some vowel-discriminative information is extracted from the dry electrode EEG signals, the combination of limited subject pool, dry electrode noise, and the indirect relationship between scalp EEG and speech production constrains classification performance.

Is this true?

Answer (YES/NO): NO